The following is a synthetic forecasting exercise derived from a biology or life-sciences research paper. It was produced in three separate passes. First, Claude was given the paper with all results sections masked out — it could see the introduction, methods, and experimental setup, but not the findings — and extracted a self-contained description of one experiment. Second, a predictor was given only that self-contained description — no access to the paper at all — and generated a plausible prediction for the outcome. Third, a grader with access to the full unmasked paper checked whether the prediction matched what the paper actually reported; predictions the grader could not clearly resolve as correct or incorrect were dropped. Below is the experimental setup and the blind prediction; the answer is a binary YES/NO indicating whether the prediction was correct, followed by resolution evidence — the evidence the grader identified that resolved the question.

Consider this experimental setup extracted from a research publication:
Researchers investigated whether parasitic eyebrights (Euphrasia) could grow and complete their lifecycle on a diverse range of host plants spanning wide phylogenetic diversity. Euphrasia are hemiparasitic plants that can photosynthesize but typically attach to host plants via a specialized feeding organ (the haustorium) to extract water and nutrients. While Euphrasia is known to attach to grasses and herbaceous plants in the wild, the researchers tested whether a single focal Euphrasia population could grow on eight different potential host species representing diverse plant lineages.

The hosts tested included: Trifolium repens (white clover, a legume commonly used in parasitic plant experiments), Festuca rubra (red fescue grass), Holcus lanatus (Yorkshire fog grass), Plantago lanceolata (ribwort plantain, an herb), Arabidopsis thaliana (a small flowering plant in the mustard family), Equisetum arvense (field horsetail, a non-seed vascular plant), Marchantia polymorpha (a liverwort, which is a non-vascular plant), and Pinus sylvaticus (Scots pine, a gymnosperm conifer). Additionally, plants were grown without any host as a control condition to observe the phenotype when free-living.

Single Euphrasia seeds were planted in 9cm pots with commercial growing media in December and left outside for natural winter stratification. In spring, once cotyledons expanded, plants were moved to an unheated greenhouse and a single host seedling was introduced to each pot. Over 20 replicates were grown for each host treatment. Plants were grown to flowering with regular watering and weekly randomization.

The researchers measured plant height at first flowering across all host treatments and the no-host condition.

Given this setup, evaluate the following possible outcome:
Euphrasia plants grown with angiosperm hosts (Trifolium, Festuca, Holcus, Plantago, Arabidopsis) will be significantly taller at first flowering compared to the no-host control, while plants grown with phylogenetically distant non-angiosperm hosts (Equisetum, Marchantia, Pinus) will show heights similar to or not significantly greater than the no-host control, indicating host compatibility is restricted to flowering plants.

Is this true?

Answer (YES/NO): NO